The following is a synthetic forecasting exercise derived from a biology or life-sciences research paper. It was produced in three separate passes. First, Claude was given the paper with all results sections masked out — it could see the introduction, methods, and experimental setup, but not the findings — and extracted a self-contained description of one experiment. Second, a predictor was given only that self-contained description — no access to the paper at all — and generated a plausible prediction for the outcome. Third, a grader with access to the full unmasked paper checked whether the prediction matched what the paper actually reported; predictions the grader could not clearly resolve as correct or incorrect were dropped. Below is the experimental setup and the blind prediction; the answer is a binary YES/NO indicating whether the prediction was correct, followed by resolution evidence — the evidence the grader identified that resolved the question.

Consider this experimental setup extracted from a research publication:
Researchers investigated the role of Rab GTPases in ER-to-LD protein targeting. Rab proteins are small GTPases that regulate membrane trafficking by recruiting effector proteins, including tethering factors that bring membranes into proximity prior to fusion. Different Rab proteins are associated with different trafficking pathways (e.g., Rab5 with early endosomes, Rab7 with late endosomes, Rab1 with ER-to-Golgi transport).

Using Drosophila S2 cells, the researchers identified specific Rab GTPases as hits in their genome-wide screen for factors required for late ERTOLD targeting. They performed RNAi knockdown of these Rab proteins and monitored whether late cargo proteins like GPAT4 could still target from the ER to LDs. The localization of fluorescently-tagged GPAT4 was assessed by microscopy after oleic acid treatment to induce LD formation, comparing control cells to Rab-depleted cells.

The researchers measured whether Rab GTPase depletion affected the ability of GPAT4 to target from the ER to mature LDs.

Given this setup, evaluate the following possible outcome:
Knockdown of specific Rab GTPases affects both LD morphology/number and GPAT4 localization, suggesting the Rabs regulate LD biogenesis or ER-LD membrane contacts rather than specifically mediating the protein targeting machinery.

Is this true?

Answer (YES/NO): NO